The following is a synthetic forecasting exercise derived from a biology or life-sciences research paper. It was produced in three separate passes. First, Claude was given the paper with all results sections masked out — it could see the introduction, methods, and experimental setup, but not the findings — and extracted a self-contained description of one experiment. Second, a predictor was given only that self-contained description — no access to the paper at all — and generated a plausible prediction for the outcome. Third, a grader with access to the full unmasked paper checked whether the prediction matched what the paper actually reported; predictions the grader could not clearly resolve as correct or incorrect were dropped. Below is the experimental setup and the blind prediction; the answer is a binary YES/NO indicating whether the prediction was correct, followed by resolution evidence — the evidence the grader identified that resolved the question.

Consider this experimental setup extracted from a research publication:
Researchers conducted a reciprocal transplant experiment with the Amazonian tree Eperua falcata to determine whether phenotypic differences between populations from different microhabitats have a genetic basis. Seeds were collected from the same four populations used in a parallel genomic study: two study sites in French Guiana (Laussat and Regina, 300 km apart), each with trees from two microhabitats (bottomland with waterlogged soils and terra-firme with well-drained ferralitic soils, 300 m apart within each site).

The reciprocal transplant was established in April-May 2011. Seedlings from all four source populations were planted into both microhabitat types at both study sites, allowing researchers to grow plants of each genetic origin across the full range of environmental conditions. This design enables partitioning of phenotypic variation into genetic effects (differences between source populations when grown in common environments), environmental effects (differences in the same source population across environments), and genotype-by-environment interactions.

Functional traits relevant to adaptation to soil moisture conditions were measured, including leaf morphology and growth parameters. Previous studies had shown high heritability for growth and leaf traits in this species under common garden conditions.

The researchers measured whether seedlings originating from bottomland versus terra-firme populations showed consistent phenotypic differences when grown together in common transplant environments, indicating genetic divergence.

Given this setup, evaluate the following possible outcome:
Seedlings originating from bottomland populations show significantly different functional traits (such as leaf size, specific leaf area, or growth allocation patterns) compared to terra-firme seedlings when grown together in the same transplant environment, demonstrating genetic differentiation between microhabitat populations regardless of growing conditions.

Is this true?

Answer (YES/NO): YES